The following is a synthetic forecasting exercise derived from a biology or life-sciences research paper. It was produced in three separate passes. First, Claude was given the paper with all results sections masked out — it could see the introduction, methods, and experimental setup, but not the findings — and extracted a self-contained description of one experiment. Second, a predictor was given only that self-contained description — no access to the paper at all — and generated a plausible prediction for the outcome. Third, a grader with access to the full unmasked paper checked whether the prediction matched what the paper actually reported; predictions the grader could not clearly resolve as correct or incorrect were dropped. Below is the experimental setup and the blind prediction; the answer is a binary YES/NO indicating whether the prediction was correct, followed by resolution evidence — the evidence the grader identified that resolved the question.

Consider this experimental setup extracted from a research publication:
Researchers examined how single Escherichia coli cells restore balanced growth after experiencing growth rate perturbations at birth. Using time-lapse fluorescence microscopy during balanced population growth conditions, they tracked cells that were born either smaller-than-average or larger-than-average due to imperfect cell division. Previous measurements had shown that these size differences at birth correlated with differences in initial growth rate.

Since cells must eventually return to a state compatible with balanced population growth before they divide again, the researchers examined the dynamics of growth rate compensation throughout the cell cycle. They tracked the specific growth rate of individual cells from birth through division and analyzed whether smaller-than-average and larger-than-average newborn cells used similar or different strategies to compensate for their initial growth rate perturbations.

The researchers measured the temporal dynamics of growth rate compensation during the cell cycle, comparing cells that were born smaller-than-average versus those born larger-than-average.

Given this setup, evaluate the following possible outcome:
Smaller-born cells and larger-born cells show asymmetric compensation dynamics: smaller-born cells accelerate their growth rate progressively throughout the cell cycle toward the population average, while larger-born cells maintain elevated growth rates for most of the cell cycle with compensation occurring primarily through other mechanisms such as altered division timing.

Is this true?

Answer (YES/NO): NO